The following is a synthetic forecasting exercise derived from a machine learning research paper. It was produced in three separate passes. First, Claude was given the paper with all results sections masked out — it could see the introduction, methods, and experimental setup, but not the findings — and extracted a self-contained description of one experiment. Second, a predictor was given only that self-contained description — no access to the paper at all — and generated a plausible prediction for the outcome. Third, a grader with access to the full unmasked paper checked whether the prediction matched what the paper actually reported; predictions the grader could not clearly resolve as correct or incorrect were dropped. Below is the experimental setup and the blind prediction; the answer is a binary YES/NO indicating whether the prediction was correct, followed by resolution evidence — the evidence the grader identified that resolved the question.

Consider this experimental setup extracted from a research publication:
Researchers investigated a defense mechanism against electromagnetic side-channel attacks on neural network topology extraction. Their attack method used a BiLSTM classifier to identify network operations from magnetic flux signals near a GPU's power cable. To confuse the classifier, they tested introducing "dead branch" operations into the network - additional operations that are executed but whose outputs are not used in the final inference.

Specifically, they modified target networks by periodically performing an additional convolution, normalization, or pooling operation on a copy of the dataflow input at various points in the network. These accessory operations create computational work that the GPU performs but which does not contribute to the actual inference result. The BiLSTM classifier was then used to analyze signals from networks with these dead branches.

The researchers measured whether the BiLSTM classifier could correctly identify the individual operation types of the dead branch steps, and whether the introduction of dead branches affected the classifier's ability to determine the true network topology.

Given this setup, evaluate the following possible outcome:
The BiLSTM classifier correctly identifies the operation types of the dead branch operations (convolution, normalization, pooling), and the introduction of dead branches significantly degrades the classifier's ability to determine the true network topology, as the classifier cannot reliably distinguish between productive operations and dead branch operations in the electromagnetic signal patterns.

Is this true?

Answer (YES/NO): YES